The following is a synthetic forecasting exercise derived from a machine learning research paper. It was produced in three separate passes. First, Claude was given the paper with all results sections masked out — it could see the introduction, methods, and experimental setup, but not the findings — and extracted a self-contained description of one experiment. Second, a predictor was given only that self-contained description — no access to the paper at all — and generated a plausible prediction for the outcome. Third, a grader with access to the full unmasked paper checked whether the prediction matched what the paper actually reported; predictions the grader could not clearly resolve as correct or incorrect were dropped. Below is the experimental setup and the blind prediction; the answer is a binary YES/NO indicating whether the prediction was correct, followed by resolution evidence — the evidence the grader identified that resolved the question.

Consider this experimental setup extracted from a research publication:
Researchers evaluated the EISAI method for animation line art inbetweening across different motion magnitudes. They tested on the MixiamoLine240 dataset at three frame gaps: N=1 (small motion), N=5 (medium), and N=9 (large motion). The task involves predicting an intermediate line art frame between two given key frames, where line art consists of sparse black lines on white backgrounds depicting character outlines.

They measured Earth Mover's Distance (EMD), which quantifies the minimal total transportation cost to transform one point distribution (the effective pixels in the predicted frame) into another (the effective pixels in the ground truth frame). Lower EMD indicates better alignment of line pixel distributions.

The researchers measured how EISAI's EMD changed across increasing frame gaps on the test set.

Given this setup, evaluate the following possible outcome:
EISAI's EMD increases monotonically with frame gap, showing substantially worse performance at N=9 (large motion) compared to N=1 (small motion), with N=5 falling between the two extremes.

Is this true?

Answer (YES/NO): NO